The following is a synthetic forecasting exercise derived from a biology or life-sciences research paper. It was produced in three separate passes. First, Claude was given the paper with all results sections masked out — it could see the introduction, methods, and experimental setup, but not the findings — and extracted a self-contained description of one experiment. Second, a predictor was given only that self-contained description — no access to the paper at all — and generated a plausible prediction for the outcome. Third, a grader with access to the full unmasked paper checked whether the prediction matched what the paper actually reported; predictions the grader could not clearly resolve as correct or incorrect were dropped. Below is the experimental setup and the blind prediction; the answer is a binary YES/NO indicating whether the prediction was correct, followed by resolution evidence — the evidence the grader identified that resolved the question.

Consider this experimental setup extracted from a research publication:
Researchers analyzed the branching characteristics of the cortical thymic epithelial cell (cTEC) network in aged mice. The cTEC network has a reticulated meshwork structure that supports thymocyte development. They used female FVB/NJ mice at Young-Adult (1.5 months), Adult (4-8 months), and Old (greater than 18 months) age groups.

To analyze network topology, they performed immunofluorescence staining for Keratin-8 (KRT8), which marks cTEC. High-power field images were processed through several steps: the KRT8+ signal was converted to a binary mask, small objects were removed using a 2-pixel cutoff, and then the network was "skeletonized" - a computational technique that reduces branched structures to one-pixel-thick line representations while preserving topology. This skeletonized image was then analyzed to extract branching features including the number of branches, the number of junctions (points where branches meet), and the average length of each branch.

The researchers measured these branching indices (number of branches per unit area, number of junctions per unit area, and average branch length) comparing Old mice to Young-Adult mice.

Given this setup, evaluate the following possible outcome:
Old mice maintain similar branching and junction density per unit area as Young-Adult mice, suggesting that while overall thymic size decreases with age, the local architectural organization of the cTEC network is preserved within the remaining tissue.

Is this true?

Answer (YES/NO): NO